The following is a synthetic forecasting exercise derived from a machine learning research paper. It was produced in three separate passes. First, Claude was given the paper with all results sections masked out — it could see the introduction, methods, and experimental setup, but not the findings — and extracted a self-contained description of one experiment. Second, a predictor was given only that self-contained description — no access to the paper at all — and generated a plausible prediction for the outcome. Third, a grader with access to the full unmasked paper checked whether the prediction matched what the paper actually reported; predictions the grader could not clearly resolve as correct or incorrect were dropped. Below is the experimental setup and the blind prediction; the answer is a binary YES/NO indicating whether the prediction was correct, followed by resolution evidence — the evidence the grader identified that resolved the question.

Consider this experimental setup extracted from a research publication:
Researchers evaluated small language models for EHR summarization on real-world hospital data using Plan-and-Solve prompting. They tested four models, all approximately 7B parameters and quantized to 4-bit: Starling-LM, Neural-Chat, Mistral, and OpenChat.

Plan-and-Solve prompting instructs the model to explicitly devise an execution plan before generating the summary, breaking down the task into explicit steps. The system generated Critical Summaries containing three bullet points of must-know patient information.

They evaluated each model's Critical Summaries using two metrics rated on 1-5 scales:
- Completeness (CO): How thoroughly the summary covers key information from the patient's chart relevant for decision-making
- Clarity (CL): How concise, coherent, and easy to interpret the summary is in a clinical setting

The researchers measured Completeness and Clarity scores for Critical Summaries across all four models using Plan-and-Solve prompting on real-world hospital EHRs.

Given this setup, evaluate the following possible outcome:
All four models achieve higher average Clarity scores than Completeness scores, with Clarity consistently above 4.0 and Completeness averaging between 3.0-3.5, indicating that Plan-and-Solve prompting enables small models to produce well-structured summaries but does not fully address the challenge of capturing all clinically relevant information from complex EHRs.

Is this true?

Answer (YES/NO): YES